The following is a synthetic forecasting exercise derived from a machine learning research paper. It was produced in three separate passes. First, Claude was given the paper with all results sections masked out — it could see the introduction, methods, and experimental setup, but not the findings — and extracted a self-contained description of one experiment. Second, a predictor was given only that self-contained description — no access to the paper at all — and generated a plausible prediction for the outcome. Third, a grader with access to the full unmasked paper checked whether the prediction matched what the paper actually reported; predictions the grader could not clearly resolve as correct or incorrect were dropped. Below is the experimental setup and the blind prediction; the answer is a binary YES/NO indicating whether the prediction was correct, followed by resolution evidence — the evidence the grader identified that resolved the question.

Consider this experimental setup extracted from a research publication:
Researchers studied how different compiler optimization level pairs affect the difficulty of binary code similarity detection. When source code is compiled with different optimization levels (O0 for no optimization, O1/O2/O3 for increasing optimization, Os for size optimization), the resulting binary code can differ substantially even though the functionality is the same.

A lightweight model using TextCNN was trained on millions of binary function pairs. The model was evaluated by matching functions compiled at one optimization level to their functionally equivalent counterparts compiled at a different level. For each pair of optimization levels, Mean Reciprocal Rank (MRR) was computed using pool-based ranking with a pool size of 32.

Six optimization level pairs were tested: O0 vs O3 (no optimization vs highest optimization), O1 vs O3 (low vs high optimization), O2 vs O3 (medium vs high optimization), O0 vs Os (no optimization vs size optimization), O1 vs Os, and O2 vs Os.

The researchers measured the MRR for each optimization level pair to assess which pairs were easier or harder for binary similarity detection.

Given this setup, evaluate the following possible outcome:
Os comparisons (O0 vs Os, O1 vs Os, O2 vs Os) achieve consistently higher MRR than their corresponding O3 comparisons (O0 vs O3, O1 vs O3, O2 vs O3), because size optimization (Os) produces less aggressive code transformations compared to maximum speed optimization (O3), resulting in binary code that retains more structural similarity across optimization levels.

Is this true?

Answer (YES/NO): NO